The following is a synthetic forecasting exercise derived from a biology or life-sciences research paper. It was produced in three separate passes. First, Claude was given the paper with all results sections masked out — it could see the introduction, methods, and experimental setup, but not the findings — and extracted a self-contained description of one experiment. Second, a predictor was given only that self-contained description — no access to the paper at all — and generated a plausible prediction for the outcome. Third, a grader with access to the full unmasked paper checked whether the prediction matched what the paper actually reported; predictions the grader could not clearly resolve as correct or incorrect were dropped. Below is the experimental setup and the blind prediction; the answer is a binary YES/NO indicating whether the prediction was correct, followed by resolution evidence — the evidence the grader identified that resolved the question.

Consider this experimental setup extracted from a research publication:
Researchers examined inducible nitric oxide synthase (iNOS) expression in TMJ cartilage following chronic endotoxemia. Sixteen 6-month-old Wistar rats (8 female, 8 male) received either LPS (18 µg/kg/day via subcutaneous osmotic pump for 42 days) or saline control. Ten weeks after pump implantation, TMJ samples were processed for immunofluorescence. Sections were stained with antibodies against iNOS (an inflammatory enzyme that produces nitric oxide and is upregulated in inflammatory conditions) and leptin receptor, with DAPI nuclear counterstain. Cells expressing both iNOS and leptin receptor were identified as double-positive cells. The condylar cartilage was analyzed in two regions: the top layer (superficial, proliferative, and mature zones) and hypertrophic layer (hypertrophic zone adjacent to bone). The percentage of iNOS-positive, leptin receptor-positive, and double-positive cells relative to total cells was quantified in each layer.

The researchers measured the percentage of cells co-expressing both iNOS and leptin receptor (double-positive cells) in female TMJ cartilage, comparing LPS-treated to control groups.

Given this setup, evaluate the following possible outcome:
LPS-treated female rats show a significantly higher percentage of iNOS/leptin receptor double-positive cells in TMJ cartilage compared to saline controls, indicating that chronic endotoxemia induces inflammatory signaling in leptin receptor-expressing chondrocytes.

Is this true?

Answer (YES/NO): NO